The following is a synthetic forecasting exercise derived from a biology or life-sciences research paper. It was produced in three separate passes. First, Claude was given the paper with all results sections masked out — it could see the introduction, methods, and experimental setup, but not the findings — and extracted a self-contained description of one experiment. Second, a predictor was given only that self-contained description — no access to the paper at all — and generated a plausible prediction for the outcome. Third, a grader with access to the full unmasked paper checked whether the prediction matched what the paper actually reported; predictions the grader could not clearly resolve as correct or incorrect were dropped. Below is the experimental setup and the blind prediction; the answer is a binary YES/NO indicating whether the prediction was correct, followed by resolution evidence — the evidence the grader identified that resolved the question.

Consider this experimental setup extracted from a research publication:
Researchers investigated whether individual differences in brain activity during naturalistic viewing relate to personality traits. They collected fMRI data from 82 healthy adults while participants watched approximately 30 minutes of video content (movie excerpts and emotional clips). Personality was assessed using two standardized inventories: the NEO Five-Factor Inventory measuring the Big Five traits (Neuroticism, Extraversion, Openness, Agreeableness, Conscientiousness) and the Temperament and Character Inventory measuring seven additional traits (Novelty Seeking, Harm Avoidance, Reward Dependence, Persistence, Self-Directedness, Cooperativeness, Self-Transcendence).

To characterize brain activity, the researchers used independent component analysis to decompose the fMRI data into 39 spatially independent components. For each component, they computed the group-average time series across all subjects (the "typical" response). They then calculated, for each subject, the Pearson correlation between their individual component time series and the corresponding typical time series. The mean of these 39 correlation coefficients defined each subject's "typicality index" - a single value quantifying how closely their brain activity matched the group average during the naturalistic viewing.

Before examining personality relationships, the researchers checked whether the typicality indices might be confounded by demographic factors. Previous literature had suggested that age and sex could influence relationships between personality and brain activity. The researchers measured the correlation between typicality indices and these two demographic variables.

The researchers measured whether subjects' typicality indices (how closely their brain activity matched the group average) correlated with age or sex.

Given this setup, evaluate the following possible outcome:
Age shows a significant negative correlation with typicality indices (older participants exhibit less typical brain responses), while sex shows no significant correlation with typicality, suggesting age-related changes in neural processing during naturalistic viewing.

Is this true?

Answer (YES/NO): NO